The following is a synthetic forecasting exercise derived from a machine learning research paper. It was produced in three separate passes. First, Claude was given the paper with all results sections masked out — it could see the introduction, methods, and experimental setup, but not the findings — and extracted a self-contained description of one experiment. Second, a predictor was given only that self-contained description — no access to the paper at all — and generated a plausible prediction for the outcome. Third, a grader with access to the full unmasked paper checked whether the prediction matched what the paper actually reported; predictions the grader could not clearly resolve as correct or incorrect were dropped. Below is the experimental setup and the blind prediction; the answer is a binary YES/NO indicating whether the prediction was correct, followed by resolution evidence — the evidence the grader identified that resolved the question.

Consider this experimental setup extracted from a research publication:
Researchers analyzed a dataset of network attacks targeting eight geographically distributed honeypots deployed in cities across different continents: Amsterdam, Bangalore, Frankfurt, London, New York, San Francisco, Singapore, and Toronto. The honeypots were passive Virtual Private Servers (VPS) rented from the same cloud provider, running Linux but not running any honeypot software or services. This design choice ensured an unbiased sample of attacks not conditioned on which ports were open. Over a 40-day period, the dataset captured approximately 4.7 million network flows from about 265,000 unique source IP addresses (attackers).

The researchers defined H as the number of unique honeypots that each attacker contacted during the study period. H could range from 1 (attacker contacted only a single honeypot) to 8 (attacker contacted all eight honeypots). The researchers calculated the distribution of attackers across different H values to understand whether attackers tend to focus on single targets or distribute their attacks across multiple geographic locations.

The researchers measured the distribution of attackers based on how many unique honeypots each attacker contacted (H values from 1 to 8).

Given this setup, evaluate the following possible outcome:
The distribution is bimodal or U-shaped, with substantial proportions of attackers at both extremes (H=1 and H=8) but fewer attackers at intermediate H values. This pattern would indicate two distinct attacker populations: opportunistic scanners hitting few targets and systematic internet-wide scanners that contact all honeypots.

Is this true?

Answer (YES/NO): NO